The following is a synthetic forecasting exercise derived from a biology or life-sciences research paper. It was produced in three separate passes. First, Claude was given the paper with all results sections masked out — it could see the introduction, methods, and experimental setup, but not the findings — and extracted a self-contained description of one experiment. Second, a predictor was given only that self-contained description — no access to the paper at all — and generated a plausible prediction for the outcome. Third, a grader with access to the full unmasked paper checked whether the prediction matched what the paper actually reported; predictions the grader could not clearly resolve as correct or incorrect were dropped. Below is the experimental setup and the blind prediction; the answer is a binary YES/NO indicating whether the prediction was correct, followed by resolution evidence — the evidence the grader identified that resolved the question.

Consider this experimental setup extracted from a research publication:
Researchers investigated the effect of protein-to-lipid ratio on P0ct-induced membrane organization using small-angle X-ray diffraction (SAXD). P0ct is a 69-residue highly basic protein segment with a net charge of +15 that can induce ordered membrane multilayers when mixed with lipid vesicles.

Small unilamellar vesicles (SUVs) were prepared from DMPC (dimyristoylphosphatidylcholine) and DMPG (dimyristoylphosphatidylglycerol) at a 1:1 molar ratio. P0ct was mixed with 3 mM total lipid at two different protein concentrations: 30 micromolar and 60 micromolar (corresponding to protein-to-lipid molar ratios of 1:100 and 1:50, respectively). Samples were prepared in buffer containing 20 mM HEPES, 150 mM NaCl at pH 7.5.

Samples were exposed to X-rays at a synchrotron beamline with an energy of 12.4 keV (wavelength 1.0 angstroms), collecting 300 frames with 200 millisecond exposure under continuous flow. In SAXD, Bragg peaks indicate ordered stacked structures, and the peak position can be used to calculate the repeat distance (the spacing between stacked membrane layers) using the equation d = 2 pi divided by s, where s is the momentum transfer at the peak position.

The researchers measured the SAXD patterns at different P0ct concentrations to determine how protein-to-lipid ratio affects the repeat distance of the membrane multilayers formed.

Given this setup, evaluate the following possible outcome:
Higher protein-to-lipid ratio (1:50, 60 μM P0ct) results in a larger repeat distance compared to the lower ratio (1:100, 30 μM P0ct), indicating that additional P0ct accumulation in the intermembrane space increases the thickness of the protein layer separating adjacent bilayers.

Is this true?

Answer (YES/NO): YES